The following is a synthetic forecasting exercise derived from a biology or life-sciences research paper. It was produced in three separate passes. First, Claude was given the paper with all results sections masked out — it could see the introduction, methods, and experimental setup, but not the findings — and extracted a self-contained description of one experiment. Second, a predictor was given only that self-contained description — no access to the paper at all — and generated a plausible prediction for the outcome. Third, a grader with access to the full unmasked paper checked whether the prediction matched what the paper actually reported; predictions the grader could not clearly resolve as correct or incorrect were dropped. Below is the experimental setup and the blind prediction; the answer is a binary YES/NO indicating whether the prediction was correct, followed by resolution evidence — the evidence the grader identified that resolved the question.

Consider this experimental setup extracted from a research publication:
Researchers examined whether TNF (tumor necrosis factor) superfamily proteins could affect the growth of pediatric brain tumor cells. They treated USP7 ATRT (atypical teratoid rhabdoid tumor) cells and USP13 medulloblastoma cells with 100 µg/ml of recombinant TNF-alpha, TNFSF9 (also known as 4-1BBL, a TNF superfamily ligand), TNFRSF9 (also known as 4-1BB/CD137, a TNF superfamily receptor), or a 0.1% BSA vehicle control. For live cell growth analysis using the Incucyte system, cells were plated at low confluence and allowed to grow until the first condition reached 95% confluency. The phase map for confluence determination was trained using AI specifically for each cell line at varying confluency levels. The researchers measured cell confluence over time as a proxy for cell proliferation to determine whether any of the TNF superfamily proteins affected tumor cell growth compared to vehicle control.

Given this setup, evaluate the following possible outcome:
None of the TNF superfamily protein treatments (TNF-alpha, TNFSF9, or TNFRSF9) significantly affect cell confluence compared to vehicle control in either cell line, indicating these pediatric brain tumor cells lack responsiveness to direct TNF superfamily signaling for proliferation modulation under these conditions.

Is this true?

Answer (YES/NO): NO